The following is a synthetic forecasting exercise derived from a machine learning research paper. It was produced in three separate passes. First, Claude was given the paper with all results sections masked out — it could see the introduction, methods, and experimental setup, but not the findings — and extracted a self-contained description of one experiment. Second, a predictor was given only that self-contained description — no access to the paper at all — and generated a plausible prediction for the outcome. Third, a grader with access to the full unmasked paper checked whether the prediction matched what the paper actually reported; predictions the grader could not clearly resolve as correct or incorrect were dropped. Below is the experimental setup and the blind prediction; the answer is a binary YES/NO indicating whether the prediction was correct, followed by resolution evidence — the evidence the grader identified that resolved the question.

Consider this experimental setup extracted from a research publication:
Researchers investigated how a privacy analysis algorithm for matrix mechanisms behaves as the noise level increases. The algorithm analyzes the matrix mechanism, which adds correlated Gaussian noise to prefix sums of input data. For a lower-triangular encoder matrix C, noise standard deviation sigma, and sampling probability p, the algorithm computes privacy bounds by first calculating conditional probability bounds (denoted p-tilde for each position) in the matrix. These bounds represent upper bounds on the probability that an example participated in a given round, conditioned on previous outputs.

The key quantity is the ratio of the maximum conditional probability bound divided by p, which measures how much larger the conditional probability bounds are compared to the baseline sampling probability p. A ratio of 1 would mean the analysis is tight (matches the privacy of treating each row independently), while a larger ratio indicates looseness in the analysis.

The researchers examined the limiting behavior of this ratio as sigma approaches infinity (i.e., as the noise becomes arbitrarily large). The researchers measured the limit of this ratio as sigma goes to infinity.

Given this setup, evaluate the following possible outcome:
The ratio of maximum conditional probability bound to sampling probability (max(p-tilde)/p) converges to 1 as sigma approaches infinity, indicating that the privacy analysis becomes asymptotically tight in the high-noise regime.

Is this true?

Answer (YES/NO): YES